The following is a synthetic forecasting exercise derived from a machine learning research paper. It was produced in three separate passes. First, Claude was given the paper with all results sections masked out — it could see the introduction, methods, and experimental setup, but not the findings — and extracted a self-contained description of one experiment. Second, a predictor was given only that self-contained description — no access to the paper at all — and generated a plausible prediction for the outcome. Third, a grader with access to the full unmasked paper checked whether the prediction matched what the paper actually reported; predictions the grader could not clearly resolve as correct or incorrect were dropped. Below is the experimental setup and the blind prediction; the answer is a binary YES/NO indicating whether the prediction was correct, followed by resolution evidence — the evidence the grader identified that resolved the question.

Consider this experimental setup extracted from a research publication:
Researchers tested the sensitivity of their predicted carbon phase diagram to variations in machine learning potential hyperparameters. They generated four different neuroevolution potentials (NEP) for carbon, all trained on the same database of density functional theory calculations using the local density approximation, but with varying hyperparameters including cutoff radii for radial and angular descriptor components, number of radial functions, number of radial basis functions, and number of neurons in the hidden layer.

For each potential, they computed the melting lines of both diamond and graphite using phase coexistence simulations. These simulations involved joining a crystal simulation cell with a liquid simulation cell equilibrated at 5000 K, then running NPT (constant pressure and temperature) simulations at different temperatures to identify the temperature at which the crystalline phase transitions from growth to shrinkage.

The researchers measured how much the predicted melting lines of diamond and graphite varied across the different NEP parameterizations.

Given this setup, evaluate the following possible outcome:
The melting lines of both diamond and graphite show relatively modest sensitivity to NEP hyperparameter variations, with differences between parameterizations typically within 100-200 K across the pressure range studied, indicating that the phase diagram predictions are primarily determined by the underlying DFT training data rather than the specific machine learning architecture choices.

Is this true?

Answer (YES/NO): NO